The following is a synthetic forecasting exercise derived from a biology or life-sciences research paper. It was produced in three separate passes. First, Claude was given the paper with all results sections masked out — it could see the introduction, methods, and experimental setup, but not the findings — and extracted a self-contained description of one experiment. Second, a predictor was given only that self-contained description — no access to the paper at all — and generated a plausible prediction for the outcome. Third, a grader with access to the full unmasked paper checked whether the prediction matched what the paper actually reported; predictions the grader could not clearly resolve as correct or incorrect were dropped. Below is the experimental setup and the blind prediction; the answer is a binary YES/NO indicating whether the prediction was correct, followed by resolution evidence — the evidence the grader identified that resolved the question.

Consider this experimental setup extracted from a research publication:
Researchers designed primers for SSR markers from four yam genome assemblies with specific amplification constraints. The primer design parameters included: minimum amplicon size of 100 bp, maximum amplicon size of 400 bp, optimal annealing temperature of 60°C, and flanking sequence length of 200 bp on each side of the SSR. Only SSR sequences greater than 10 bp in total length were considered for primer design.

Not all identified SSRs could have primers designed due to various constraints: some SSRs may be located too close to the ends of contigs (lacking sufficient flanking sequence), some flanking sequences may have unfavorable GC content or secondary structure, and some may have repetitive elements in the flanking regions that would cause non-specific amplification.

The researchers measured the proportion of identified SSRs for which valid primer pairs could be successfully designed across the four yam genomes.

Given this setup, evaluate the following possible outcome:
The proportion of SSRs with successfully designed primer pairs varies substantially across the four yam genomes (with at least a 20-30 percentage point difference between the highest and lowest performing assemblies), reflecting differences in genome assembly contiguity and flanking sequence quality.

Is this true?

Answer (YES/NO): NO